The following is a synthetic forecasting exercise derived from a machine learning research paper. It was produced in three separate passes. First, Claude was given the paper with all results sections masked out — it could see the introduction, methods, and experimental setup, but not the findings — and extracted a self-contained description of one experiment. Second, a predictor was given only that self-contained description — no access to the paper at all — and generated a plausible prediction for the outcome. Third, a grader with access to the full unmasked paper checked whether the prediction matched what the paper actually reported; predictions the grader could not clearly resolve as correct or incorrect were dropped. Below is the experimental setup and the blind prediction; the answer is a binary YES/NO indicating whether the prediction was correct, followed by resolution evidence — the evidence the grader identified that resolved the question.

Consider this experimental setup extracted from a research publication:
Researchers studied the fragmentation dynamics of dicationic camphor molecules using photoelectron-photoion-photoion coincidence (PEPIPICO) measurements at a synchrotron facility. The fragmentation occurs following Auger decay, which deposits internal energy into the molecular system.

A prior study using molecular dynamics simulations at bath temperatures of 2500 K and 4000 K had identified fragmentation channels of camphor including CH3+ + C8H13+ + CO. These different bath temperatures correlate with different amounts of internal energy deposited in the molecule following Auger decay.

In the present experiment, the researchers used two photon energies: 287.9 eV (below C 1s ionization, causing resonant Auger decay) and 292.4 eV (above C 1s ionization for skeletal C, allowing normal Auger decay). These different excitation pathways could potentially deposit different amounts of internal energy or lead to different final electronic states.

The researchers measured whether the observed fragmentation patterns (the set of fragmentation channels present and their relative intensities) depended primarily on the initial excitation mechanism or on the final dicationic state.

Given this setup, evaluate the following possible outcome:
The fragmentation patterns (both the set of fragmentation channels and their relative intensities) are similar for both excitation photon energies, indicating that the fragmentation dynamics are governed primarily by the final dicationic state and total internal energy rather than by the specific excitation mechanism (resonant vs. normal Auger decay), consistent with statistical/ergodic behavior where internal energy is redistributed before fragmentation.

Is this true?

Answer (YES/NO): YES